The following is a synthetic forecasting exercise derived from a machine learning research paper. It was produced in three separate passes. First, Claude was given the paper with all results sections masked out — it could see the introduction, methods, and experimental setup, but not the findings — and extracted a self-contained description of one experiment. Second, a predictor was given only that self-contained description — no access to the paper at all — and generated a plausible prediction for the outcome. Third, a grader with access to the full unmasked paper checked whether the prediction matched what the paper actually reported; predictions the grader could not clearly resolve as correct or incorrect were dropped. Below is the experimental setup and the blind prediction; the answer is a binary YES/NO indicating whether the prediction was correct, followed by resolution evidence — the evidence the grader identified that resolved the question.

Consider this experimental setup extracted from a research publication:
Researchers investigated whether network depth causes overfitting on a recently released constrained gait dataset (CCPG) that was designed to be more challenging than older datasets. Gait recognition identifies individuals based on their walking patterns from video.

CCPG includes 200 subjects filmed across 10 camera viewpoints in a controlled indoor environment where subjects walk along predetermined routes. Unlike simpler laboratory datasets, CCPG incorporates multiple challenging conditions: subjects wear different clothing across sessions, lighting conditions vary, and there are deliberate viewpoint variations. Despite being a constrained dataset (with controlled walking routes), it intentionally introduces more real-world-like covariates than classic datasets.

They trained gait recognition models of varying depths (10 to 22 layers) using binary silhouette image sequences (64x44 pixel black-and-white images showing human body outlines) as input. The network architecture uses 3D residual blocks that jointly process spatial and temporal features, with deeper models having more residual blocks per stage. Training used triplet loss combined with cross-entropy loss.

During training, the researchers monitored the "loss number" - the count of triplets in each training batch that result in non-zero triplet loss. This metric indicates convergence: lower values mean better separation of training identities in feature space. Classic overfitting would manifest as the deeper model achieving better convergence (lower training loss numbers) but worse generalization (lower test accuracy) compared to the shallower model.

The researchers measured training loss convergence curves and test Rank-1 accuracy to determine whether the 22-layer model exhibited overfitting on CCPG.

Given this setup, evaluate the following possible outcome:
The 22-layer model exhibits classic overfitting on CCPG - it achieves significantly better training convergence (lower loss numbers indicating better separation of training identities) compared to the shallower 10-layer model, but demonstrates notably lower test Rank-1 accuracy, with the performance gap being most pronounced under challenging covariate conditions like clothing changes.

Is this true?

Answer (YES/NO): NO